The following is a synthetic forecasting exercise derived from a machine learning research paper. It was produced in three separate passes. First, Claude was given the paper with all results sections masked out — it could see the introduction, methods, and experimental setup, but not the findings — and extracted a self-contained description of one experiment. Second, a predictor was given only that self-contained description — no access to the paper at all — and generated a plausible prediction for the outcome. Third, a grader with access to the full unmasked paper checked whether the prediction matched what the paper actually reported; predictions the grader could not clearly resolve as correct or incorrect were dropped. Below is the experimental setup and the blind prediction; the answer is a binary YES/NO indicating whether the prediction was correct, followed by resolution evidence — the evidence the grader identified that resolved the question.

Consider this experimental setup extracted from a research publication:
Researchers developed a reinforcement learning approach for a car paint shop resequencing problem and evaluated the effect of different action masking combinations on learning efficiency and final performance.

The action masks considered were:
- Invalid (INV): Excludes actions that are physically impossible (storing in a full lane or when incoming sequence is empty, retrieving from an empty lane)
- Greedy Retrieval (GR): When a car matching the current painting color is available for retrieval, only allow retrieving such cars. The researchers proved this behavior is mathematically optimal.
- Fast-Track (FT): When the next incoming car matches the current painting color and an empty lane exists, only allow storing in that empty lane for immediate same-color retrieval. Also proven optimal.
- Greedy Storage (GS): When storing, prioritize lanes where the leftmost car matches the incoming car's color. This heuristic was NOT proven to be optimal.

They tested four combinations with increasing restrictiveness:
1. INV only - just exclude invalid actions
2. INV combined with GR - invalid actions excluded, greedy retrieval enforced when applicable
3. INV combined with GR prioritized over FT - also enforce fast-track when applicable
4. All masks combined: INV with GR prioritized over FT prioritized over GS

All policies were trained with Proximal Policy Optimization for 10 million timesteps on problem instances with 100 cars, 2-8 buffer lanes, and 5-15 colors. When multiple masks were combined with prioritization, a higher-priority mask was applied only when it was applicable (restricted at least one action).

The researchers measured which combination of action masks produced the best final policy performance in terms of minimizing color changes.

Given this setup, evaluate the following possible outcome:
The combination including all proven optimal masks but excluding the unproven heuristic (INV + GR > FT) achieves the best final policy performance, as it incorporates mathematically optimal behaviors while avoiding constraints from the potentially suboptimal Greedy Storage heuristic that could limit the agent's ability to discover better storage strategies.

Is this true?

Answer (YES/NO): NO